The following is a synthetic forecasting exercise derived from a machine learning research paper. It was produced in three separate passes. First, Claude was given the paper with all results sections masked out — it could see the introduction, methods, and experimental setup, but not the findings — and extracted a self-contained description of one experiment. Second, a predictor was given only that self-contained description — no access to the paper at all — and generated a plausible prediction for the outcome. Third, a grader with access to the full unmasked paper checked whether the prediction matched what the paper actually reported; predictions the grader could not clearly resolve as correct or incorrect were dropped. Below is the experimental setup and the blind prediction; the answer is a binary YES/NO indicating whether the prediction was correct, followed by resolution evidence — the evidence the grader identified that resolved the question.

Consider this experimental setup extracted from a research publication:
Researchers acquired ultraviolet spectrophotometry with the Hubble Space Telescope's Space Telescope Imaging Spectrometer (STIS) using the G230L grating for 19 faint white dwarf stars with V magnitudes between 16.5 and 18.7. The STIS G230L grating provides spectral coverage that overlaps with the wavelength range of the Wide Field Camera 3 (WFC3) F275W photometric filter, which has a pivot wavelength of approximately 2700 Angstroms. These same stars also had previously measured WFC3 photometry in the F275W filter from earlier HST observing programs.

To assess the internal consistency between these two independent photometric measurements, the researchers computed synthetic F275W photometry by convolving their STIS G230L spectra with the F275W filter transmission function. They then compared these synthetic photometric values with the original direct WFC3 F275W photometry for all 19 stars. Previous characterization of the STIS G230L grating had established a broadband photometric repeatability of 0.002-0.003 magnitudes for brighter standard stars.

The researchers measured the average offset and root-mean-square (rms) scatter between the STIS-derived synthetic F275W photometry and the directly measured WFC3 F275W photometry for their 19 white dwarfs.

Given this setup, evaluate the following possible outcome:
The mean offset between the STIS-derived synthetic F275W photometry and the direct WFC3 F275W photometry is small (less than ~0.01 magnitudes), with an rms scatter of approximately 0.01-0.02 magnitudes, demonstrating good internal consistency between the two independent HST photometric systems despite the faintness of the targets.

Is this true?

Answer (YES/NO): NO